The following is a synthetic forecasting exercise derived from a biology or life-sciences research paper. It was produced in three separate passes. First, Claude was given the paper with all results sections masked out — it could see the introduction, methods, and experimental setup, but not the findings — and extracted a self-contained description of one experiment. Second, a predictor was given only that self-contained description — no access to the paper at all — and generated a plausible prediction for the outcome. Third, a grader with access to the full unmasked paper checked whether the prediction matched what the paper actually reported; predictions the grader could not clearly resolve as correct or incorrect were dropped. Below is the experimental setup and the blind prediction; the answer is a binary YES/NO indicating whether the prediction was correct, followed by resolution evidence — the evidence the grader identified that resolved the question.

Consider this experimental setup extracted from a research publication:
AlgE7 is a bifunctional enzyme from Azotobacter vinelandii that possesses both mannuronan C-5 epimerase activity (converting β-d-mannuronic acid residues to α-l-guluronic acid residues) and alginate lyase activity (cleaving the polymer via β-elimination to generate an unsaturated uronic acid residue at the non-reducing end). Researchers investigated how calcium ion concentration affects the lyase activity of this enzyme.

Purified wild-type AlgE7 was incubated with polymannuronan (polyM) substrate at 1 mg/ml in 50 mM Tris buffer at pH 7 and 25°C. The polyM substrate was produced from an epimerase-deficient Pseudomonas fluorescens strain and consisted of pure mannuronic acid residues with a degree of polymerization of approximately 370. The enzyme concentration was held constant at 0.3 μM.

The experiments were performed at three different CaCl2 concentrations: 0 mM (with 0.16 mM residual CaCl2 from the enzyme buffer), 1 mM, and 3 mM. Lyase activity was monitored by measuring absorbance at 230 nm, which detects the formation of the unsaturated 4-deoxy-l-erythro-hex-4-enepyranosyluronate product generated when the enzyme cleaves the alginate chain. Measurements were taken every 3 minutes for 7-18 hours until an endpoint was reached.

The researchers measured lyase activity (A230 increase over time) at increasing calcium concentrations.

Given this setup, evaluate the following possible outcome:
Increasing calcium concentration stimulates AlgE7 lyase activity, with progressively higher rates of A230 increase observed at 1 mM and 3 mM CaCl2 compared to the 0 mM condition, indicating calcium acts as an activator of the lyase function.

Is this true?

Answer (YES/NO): YES